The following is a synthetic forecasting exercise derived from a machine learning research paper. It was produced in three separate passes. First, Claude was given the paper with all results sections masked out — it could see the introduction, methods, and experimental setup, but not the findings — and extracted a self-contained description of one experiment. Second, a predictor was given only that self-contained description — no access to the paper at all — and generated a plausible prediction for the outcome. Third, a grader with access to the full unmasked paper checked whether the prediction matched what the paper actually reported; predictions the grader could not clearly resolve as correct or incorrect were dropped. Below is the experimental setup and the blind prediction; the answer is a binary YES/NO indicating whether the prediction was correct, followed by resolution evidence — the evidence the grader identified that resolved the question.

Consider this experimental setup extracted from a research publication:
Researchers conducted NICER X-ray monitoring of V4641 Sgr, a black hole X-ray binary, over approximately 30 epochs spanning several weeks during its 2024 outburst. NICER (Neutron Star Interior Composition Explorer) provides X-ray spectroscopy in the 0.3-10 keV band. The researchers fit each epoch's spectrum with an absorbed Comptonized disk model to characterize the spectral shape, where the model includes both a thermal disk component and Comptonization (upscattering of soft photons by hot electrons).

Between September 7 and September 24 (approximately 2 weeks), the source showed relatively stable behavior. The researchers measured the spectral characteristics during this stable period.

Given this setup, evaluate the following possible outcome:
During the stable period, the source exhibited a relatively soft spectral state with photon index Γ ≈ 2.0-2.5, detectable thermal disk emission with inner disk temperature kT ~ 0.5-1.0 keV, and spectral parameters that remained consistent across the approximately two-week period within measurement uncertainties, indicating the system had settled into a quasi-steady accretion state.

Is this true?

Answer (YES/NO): NO